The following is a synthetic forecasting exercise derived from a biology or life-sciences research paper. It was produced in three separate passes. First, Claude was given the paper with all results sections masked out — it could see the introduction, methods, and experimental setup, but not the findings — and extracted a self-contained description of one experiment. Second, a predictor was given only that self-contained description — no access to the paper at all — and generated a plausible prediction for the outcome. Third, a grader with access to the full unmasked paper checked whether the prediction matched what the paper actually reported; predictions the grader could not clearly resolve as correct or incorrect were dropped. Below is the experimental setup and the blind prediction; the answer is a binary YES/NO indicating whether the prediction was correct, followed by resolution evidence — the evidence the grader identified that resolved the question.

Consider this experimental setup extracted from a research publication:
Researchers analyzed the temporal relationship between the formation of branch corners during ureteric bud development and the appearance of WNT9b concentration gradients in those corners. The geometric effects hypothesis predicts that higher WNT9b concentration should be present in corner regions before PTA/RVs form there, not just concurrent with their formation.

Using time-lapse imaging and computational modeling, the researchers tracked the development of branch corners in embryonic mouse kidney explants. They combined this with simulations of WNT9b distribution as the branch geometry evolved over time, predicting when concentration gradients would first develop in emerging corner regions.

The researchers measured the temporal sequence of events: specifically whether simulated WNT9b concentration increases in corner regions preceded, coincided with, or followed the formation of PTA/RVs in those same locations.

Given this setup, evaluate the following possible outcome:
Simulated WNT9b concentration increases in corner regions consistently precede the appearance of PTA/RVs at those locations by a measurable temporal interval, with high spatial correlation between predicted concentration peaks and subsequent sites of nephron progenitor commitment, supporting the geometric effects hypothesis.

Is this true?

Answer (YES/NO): YES